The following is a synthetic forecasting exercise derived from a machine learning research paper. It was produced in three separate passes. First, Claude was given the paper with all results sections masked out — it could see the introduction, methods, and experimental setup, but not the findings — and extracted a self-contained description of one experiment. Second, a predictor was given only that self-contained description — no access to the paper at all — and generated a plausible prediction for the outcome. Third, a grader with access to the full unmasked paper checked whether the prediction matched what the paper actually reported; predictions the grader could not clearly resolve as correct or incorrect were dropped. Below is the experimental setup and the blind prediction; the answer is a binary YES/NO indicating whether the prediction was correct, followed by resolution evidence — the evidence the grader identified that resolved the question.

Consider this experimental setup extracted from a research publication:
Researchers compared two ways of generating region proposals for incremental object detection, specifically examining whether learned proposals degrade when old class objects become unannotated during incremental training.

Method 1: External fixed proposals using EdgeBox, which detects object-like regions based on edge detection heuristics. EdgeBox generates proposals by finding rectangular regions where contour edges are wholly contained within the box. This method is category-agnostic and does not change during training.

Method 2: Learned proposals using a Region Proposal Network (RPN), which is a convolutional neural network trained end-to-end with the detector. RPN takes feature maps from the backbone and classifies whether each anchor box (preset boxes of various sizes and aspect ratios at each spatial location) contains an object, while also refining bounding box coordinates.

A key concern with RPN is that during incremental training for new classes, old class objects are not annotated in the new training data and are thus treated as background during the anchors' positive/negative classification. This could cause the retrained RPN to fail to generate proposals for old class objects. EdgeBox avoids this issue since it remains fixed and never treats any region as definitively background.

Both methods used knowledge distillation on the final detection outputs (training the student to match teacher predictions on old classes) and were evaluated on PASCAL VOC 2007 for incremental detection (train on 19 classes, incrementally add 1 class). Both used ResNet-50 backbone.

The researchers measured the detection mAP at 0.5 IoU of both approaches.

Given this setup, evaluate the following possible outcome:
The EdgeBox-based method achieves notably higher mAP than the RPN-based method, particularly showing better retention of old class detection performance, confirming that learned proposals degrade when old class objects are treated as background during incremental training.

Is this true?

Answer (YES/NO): NO